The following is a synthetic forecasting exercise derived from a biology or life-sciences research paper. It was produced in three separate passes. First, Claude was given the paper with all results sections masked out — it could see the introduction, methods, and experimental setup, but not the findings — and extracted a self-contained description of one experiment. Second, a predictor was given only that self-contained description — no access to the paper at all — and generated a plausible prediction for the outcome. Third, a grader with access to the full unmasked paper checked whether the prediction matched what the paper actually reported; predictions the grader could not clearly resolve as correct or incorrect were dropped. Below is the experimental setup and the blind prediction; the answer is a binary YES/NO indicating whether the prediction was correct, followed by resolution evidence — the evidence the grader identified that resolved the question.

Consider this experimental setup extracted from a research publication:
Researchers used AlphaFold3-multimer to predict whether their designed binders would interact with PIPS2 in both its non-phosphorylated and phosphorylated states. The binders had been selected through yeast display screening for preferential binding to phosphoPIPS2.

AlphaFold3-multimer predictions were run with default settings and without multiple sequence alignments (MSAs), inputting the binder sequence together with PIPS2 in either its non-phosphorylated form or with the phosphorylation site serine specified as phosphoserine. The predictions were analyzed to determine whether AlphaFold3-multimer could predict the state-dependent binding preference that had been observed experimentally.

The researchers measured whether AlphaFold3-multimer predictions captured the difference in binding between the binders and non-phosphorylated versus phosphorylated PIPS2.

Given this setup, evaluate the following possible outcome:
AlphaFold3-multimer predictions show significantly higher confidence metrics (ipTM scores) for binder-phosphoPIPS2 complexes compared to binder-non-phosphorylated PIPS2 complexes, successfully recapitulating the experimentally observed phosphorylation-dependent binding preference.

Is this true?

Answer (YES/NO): NO